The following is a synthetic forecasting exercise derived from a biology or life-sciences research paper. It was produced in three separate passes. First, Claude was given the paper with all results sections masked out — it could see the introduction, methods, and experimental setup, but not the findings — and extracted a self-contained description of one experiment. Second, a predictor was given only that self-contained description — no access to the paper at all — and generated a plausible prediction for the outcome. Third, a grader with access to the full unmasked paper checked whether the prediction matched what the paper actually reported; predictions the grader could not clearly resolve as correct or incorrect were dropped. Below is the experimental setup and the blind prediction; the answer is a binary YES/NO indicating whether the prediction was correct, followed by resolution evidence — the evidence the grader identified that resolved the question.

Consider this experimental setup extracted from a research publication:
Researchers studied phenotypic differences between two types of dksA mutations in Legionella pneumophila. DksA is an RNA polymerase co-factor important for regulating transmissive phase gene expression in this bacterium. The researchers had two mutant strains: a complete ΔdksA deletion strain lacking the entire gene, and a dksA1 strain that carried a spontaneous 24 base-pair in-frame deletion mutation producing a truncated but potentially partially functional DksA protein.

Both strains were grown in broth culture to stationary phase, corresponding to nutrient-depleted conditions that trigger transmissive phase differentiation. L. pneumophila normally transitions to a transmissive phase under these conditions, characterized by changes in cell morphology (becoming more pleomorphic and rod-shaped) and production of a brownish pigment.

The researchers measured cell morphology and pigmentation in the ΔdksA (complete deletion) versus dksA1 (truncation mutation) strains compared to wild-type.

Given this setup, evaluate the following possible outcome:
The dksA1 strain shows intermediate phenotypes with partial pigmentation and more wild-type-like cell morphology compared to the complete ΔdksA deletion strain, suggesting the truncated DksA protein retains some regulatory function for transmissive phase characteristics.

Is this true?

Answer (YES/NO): NO